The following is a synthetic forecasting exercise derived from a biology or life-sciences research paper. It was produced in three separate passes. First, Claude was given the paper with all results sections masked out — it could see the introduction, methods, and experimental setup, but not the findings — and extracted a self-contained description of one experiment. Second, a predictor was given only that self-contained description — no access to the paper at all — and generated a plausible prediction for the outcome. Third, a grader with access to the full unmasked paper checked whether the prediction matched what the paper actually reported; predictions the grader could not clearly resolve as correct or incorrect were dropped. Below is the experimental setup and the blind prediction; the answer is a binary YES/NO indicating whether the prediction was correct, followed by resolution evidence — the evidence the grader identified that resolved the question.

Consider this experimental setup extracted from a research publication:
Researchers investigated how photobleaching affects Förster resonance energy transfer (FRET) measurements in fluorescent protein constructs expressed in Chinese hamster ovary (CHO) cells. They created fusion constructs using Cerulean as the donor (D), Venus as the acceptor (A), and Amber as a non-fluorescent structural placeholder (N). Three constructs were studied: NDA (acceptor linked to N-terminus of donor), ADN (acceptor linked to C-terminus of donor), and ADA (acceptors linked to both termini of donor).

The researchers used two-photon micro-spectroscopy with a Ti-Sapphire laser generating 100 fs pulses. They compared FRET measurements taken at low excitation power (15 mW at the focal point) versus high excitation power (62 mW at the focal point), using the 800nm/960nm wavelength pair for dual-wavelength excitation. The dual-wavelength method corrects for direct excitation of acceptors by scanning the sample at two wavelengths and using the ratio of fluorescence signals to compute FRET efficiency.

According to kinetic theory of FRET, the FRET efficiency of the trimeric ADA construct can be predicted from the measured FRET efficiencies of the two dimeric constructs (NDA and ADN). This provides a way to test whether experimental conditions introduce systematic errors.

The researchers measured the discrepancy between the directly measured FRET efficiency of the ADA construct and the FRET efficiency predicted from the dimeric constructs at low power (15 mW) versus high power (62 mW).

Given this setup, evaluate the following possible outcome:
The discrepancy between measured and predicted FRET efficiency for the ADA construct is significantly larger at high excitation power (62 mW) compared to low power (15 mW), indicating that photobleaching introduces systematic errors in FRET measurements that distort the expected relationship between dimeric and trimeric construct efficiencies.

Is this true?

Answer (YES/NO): NO